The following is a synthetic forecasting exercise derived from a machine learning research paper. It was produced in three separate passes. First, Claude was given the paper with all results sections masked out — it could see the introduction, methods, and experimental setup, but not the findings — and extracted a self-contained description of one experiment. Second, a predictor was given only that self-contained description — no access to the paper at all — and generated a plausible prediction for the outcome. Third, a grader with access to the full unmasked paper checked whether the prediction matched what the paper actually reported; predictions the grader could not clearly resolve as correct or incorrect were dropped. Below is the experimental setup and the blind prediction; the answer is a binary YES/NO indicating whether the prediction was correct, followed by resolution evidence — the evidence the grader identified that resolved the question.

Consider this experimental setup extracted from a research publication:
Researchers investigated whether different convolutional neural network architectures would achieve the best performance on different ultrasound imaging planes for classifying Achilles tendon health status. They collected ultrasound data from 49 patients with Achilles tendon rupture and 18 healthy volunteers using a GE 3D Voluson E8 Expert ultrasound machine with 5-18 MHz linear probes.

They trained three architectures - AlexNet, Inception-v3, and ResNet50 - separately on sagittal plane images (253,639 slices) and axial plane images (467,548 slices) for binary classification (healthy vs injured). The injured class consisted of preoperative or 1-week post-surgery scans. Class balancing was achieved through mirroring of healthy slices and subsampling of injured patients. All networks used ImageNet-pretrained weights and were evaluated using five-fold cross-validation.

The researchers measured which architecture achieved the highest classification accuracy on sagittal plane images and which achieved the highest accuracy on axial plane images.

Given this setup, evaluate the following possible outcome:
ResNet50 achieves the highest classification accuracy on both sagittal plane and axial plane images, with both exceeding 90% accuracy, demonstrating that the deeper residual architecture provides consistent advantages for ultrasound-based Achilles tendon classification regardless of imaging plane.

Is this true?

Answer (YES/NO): NO